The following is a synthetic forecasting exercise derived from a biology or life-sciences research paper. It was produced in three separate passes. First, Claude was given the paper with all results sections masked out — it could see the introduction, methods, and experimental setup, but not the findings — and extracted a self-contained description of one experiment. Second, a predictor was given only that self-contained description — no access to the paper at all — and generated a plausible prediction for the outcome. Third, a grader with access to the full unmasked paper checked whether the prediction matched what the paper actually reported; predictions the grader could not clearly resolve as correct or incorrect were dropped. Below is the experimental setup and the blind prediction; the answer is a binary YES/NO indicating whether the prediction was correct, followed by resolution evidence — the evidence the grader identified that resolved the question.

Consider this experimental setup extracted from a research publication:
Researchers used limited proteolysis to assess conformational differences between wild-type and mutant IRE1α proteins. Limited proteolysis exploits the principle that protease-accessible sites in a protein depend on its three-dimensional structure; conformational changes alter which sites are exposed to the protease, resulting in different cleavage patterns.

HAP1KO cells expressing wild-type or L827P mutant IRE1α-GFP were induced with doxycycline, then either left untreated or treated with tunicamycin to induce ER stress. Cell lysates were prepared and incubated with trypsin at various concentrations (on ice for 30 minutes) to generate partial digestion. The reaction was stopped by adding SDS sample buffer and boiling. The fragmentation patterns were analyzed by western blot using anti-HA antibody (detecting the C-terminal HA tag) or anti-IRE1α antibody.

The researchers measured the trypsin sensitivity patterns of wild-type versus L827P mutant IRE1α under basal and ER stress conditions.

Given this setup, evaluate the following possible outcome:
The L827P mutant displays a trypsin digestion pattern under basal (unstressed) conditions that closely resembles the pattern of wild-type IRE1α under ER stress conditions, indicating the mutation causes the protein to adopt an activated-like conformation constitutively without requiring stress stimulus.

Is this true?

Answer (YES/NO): NO